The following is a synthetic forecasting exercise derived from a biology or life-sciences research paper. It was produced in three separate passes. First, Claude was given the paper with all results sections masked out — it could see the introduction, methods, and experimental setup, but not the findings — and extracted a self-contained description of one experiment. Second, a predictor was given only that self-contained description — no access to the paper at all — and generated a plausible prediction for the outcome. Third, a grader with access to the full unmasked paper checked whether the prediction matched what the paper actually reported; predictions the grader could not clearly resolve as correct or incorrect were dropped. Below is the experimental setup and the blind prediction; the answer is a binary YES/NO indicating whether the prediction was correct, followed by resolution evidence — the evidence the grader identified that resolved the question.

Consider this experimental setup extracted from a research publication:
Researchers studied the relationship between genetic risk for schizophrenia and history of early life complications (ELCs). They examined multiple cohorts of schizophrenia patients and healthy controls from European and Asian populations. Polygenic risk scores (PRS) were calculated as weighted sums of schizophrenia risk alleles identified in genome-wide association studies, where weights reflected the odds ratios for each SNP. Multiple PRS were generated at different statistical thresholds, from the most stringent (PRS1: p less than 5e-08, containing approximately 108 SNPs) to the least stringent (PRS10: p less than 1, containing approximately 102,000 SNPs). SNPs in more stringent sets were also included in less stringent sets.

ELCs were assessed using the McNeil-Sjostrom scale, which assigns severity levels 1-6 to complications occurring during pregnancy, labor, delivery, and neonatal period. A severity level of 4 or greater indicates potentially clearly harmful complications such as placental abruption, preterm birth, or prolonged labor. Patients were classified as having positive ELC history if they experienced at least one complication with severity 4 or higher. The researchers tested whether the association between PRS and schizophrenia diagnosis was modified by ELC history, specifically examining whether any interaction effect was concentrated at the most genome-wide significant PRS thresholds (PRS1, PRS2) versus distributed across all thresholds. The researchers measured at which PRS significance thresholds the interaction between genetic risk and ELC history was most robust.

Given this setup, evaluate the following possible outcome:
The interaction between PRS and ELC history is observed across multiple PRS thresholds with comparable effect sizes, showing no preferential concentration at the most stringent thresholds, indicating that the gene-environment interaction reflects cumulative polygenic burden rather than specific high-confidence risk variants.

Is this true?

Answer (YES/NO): NO